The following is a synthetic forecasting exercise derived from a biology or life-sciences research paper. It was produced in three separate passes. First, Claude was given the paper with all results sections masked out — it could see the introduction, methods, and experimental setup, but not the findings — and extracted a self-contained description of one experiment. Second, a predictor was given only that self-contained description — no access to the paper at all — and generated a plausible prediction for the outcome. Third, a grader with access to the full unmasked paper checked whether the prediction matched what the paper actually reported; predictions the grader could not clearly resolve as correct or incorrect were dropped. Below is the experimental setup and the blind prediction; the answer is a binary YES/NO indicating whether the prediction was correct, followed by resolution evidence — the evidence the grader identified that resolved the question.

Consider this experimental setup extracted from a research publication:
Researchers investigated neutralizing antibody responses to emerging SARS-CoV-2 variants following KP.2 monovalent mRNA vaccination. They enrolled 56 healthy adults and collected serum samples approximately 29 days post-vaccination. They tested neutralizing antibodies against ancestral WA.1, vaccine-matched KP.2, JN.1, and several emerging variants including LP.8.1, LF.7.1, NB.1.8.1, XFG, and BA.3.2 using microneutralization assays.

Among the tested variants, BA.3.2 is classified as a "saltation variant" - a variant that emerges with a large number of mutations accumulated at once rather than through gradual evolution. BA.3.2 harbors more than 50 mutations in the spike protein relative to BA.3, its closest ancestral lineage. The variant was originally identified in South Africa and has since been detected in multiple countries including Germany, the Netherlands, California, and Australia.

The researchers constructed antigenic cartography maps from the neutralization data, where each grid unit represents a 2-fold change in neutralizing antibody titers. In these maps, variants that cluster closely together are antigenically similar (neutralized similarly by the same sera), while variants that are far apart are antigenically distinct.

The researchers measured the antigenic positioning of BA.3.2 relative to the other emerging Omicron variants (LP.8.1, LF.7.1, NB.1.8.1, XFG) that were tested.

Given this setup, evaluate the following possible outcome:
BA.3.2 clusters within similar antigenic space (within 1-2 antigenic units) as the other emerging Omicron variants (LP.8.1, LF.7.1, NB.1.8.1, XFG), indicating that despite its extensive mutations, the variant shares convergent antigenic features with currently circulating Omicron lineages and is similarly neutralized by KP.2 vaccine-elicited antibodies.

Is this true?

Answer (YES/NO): NO